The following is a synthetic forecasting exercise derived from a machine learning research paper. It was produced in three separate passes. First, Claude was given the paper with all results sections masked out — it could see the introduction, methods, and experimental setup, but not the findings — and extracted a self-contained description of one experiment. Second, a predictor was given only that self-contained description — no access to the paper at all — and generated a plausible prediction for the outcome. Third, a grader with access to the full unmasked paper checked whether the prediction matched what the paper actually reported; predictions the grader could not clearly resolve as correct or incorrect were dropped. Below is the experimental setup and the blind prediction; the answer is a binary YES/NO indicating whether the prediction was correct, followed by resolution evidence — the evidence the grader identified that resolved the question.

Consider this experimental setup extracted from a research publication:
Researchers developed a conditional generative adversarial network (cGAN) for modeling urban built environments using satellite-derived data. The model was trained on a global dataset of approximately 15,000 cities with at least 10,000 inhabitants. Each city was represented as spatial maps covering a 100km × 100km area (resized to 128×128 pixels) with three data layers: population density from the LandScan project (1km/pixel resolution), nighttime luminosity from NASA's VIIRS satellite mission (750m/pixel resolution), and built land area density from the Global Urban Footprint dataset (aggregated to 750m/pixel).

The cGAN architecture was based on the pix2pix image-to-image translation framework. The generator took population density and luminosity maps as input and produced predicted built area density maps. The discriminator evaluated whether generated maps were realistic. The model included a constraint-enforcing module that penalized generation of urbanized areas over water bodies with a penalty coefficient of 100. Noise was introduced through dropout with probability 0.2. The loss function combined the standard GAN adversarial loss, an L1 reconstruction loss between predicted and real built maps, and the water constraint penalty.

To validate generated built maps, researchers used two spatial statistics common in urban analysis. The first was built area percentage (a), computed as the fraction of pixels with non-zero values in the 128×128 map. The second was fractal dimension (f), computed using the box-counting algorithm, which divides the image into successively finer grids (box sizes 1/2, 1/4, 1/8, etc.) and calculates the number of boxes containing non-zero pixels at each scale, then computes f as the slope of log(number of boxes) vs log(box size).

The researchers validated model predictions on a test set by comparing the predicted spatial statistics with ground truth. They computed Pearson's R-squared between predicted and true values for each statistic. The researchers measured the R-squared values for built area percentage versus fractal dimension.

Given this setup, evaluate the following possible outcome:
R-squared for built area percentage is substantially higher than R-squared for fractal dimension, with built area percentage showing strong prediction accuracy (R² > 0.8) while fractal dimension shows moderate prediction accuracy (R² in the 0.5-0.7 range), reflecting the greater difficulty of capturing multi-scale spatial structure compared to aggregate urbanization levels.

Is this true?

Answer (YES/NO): NO